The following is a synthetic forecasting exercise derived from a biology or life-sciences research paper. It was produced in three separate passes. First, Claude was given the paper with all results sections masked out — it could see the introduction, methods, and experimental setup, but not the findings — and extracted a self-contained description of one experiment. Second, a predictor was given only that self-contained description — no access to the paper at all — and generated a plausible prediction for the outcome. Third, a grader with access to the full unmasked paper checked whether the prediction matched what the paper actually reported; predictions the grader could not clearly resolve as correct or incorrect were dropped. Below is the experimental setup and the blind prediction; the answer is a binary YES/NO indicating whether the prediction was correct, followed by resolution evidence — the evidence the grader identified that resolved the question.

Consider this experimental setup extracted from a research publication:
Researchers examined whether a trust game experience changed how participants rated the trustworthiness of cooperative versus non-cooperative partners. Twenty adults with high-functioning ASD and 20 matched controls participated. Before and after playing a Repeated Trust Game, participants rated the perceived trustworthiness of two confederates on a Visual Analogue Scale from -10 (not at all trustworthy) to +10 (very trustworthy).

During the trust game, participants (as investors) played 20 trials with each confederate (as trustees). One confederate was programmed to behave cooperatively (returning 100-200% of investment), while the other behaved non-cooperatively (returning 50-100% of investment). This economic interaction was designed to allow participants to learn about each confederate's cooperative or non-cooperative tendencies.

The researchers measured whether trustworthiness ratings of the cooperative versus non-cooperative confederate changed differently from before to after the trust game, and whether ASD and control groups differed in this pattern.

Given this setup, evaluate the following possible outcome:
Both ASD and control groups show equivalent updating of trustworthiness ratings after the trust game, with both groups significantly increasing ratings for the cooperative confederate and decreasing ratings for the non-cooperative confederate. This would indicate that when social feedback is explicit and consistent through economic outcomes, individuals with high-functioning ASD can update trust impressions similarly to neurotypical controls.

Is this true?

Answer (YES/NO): YES